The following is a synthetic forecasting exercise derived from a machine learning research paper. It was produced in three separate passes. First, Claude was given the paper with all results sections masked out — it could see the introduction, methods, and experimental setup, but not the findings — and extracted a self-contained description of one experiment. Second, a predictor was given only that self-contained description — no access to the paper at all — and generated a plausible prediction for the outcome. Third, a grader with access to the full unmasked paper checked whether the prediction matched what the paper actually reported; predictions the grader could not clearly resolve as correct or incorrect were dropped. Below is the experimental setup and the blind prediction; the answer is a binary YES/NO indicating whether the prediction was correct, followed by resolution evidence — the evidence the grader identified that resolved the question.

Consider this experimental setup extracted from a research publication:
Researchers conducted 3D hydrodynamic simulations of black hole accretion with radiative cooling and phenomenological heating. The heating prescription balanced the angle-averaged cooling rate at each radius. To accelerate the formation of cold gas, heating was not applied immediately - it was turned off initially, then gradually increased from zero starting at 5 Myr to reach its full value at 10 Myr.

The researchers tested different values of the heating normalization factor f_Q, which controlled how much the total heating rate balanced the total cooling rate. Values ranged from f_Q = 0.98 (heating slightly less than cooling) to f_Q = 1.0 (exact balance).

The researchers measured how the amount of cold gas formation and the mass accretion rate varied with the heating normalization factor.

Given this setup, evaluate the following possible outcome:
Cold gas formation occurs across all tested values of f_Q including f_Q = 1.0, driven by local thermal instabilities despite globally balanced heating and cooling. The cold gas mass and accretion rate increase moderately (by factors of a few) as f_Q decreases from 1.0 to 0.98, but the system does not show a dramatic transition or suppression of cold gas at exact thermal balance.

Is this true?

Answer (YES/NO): NO